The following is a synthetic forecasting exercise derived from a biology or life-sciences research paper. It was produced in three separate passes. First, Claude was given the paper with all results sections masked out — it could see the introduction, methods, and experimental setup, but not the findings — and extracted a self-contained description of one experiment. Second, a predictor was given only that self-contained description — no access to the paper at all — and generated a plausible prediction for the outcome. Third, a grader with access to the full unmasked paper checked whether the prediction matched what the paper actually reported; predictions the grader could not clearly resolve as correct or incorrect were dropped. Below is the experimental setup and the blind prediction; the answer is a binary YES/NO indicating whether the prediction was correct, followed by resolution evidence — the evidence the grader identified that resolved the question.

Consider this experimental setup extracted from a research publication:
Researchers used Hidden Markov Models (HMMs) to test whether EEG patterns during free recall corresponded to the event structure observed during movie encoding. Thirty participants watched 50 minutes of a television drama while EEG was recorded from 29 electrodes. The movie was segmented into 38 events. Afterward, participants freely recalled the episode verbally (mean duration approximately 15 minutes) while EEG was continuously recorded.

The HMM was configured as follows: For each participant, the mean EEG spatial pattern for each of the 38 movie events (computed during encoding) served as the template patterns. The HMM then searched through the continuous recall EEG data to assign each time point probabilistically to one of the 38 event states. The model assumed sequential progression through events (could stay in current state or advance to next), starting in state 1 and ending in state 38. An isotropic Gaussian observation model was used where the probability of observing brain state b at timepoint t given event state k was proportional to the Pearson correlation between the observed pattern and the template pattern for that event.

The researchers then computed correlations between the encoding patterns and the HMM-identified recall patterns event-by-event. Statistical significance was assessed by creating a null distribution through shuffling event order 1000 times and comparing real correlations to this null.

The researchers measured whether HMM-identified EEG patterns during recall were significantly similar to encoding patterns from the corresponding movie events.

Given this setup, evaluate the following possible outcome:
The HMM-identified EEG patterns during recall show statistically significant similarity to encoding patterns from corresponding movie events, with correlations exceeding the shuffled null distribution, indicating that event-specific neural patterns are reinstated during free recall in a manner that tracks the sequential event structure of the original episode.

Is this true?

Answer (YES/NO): YES